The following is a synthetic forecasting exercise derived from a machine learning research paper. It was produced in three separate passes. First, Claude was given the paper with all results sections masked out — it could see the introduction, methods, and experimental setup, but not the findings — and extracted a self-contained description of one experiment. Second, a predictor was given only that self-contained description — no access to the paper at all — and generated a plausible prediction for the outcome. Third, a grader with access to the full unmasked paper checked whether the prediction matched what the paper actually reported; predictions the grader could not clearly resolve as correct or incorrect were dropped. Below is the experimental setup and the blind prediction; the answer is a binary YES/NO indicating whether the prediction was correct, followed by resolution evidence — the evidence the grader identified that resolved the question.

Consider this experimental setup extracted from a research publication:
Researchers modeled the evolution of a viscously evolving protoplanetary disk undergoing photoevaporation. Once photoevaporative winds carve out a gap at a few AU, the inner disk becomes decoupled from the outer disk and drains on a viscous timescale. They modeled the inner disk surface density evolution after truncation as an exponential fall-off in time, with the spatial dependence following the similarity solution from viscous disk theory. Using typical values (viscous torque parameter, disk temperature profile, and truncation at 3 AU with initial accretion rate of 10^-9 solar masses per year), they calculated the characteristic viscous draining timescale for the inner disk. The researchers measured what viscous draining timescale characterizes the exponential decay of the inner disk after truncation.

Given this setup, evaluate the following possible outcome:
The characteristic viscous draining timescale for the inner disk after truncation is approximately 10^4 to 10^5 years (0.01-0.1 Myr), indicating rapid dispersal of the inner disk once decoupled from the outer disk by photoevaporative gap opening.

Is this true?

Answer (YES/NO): NO